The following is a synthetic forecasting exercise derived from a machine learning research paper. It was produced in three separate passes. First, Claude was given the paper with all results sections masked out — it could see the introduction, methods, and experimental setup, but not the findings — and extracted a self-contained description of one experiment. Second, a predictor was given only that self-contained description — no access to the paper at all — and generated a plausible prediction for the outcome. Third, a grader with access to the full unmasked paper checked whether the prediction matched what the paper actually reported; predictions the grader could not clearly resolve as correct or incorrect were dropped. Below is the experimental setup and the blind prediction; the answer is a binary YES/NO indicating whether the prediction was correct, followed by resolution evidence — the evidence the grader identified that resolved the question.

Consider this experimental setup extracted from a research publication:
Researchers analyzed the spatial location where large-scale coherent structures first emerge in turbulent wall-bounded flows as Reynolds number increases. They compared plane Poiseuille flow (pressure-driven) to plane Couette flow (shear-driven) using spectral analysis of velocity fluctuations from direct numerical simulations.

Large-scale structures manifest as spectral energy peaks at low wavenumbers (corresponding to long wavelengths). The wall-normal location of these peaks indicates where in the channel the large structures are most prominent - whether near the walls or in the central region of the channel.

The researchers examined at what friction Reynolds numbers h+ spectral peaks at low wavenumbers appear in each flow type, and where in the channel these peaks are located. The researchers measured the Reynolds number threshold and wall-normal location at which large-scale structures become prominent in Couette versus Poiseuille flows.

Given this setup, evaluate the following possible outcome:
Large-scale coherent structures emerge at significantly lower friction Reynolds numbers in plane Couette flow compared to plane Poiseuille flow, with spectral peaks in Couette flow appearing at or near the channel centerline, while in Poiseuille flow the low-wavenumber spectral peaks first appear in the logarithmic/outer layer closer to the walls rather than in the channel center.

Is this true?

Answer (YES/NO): NO